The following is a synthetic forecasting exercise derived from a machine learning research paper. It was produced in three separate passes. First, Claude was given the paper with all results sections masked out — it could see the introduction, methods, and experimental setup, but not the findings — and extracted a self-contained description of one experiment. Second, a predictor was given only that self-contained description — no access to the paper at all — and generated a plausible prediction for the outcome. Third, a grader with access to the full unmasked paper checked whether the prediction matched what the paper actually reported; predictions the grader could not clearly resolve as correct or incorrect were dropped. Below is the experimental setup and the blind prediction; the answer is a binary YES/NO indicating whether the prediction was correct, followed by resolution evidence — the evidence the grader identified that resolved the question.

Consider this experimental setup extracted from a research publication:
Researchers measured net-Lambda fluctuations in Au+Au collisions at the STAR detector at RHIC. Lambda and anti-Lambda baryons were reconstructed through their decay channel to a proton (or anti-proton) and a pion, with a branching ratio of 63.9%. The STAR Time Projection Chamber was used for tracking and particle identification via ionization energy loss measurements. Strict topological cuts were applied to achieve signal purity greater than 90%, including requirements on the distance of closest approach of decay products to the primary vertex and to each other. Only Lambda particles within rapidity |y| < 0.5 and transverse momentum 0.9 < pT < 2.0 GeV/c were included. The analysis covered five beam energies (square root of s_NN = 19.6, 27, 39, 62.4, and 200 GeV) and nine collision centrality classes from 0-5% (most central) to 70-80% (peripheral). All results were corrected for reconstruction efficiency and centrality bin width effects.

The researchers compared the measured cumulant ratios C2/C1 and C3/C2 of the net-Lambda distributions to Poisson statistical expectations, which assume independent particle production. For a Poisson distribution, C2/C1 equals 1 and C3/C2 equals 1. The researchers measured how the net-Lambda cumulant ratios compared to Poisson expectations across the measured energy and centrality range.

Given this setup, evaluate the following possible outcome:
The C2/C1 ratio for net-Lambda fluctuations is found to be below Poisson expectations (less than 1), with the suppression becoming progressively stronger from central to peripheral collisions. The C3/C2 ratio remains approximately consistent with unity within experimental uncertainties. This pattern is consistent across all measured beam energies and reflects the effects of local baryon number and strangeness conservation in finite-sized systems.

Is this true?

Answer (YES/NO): NO